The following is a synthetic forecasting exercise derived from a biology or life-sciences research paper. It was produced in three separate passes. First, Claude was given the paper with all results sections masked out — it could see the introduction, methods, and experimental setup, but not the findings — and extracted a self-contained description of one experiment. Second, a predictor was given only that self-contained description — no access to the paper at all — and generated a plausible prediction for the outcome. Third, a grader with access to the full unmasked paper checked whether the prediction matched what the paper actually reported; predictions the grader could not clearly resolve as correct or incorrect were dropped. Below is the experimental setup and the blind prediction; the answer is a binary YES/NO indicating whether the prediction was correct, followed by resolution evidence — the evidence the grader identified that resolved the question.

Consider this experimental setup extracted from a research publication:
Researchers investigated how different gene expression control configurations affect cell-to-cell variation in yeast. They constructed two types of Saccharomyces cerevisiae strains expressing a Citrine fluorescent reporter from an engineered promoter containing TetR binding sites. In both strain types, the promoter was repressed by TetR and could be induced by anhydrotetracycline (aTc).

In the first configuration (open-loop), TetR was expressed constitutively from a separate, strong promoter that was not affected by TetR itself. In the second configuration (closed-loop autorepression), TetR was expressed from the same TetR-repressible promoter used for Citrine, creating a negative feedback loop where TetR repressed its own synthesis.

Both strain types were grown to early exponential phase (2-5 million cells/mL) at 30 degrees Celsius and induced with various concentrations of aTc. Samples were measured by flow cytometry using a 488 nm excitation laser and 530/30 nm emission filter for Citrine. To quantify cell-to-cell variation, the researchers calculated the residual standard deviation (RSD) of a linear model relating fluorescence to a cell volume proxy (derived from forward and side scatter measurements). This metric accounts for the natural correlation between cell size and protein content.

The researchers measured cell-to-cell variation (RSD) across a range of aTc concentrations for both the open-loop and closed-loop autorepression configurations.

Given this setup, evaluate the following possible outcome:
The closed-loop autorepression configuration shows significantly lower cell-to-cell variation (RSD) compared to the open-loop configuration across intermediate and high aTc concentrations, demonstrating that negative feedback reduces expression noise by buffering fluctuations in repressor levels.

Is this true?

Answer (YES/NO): YES